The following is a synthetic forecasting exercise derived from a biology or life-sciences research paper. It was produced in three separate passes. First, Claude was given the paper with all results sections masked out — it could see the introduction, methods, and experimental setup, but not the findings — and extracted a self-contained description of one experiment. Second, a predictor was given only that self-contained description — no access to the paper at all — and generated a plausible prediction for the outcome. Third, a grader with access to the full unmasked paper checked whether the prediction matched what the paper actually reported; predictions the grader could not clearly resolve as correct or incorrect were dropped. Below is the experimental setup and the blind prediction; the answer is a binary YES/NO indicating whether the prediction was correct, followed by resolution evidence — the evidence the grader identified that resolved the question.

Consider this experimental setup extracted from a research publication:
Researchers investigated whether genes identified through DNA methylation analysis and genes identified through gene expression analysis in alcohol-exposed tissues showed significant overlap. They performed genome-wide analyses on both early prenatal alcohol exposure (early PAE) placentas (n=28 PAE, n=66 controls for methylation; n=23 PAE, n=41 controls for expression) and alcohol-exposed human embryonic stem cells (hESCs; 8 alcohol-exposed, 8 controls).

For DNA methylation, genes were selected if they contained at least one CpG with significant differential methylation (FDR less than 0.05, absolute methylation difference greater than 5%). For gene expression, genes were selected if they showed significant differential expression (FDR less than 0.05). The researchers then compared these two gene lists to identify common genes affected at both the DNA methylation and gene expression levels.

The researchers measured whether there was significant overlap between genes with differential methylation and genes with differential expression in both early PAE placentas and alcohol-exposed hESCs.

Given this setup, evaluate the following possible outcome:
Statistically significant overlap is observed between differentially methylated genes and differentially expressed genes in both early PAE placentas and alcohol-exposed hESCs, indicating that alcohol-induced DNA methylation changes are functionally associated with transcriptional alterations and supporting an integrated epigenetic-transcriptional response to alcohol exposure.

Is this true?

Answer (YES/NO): NO